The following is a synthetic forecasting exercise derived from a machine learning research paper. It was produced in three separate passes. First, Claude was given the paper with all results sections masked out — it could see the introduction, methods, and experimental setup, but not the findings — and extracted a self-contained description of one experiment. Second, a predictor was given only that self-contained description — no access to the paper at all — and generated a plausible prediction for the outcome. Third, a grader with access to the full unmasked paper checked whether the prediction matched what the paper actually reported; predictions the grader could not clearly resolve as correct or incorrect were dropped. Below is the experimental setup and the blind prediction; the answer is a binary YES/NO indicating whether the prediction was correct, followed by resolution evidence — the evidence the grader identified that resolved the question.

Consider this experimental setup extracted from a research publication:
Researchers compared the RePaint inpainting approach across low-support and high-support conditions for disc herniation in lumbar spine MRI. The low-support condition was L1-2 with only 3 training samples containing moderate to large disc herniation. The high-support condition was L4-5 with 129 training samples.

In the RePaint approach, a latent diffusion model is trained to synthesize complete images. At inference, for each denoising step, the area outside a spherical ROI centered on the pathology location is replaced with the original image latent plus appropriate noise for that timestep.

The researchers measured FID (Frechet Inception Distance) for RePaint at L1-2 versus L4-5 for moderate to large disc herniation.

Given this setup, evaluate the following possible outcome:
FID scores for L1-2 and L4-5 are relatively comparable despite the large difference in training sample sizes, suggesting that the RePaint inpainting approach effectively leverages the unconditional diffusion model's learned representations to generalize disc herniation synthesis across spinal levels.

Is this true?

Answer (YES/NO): NO